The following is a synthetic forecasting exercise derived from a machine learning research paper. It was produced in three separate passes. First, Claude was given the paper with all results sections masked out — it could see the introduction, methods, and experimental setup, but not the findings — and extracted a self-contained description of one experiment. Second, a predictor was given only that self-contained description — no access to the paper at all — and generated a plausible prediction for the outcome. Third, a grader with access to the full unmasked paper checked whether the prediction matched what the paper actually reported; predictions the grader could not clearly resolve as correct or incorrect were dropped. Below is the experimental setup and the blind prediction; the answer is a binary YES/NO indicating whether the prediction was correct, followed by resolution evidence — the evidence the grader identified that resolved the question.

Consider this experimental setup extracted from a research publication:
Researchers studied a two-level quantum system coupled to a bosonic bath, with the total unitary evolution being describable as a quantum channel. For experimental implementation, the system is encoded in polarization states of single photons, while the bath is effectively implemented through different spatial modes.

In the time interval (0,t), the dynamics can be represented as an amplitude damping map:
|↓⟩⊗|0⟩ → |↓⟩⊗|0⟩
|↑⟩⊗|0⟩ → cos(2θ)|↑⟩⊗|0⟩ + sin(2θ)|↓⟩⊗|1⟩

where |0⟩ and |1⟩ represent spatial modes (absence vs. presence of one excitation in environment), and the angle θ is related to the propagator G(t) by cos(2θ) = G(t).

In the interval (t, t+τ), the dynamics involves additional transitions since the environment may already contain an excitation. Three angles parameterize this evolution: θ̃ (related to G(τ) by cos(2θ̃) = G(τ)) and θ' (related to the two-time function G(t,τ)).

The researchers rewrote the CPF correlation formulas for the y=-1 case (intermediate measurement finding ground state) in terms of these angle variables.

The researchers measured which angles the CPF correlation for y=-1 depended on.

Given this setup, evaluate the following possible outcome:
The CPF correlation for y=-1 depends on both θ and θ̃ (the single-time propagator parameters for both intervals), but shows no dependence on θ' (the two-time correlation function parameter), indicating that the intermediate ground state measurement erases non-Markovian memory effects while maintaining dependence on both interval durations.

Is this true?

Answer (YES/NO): NO